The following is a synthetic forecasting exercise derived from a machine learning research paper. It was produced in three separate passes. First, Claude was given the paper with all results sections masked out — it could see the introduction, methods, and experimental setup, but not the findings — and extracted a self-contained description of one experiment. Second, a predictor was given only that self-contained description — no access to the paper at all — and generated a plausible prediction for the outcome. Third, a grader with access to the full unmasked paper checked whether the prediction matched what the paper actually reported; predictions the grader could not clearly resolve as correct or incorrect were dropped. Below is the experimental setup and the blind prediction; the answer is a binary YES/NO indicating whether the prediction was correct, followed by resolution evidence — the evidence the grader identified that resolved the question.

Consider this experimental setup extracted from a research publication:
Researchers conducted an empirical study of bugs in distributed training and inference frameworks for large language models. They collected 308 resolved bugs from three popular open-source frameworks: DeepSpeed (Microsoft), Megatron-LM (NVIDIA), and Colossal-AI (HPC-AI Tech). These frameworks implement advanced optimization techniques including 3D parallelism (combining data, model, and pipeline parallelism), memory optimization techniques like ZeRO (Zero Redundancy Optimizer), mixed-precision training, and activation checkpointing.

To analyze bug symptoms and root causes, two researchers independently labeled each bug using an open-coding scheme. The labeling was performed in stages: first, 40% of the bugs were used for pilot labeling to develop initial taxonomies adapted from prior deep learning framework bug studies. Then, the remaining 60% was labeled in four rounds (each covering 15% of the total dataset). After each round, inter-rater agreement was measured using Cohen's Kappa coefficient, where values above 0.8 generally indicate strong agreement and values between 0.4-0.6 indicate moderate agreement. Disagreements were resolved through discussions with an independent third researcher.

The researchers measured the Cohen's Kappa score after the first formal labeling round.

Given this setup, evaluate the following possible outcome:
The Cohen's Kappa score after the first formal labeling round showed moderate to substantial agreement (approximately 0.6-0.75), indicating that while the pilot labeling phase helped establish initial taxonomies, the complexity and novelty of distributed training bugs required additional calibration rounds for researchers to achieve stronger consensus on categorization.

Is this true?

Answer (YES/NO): NO